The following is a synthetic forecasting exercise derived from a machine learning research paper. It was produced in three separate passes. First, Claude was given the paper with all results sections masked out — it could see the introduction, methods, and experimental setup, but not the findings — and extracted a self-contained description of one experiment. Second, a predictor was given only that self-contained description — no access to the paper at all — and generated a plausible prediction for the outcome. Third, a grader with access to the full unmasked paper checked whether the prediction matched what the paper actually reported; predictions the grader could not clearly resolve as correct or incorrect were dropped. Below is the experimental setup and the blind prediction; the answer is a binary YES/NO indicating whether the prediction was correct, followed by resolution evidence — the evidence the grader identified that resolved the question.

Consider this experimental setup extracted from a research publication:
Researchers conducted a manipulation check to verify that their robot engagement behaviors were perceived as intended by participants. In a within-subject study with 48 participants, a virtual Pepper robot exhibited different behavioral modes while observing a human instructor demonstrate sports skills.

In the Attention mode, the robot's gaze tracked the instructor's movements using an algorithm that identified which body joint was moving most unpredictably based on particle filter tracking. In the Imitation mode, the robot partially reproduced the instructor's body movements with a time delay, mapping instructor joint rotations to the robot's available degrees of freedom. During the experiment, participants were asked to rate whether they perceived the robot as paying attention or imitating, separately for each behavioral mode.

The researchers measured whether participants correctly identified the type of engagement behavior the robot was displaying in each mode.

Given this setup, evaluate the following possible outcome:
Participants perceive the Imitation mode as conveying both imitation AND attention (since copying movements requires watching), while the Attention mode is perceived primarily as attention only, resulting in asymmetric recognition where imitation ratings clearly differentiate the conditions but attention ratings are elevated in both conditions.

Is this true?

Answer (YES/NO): NO